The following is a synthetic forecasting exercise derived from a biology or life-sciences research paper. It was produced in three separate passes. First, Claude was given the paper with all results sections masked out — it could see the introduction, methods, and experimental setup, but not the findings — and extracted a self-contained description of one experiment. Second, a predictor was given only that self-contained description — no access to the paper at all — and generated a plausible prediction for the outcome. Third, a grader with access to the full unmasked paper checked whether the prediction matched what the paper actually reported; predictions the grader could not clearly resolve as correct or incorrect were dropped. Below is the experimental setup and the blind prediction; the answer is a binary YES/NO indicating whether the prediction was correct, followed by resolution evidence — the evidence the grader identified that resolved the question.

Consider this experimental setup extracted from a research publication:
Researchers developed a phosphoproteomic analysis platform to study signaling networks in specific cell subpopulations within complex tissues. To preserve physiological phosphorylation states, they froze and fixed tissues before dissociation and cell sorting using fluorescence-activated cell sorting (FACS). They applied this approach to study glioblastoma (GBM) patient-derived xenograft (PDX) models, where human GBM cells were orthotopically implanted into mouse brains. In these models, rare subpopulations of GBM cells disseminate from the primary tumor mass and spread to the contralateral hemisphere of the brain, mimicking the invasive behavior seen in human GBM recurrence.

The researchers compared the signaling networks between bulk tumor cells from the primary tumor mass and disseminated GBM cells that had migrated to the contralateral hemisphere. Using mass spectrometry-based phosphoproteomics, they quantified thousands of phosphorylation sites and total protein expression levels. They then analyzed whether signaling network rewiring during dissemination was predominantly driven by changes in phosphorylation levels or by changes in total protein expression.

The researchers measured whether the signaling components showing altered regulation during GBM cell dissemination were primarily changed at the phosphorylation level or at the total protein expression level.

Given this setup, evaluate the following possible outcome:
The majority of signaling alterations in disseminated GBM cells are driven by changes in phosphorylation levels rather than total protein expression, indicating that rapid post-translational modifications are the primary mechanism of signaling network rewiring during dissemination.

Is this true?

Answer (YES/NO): YES